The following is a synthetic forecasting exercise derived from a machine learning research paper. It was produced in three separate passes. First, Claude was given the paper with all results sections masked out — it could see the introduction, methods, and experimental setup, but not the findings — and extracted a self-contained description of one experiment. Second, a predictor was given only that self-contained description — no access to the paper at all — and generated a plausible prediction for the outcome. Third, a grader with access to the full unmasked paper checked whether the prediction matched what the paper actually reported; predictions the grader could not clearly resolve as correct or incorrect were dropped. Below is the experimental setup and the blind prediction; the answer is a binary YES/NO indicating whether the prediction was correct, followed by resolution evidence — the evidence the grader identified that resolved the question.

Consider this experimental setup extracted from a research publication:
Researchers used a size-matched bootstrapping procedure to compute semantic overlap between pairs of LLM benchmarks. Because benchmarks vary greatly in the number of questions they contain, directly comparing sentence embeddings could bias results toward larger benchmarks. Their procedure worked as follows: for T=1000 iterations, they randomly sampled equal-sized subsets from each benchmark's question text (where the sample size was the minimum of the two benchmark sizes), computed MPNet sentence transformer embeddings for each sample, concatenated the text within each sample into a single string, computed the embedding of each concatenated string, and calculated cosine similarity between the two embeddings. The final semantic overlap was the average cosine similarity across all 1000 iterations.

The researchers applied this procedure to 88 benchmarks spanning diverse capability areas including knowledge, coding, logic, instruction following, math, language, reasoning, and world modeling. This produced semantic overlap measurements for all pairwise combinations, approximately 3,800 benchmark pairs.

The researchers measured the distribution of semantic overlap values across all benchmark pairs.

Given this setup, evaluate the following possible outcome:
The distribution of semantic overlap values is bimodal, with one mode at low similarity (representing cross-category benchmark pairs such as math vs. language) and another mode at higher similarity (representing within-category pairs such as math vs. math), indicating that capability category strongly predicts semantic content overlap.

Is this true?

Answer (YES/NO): NO